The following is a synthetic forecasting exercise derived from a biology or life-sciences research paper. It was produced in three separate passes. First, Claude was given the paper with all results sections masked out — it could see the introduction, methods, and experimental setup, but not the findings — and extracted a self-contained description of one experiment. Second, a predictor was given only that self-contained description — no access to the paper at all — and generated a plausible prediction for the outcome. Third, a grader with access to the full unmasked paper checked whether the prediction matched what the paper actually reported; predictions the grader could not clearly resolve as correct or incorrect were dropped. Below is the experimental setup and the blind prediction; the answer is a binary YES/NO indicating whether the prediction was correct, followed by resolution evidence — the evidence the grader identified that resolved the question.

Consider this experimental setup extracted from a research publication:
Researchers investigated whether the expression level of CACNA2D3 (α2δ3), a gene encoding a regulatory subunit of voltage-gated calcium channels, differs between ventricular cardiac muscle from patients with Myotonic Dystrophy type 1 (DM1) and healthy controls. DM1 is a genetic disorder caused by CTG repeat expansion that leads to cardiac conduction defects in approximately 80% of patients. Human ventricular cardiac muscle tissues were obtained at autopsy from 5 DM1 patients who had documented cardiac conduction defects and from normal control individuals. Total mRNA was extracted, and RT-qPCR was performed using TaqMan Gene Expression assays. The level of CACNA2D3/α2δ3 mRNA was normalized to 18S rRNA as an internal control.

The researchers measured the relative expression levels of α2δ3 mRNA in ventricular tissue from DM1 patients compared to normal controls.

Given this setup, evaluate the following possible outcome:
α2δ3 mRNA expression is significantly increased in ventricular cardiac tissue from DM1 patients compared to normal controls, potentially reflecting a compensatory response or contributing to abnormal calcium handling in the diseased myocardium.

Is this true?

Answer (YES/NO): YES